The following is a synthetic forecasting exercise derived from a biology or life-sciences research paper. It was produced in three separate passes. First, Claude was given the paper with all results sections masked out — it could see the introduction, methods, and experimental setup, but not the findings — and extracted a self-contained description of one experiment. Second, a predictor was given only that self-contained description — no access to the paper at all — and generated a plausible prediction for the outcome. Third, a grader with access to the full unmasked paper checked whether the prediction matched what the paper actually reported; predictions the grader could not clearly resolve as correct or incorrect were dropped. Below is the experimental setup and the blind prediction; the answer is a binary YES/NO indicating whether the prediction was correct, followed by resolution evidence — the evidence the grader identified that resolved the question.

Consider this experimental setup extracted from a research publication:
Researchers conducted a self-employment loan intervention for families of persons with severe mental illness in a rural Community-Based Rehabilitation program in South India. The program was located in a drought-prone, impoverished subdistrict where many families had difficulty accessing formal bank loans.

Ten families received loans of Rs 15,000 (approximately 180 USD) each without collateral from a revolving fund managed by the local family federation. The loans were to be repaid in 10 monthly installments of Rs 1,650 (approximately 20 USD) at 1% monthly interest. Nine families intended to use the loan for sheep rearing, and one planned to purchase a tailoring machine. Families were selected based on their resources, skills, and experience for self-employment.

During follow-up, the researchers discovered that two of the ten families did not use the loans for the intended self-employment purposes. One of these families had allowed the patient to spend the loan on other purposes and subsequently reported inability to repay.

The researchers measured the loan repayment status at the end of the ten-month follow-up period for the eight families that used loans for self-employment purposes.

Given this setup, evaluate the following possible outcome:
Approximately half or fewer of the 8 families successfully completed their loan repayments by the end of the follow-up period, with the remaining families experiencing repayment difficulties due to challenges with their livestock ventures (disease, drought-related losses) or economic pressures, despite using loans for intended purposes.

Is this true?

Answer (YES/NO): NO